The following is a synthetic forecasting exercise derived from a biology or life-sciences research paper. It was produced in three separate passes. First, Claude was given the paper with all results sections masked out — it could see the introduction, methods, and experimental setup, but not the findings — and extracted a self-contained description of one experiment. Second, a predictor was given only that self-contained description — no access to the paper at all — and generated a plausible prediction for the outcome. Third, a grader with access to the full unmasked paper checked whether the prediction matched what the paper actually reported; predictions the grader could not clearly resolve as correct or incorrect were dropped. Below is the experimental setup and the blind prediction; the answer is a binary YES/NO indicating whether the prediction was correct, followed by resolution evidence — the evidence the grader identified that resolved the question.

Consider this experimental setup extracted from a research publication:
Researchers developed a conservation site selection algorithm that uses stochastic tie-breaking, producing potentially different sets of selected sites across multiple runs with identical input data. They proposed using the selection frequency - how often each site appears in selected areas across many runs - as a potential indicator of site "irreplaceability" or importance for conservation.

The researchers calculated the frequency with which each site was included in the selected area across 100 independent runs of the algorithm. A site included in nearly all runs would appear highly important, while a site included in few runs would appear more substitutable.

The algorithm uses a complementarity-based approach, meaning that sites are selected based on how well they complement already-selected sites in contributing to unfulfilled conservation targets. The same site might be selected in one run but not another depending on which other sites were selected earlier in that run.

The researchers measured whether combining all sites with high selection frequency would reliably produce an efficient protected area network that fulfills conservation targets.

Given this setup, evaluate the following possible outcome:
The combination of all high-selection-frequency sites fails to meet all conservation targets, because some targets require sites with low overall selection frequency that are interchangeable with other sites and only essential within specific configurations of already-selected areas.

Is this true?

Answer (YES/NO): NO